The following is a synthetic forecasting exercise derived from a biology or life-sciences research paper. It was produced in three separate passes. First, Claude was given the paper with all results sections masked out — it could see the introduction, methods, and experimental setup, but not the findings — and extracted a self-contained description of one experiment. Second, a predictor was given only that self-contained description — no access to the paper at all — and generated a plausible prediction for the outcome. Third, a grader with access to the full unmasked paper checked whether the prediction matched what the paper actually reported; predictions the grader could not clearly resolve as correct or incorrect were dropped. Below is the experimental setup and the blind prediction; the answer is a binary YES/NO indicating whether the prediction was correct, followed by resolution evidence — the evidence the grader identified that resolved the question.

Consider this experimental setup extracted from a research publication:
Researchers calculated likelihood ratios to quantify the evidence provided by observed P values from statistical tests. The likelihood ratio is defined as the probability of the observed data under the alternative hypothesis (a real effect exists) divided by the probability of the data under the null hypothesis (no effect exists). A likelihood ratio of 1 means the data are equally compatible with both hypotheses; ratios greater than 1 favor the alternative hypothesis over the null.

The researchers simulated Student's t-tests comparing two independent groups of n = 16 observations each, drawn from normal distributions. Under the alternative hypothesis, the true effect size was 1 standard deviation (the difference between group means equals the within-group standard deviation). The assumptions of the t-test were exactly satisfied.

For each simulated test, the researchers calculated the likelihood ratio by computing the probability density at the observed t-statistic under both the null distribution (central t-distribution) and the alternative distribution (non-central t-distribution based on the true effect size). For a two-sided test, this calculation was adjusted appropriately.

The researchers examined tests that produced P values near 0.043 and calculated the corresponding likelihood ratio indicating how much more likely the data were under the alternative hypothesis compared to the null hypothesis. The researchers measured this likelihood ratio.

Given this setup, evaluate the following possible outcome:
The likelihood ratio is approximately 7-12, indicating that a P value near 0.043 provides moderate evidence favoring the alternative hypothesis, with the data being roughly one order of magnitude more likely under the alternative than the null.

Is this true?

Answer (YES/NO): NO